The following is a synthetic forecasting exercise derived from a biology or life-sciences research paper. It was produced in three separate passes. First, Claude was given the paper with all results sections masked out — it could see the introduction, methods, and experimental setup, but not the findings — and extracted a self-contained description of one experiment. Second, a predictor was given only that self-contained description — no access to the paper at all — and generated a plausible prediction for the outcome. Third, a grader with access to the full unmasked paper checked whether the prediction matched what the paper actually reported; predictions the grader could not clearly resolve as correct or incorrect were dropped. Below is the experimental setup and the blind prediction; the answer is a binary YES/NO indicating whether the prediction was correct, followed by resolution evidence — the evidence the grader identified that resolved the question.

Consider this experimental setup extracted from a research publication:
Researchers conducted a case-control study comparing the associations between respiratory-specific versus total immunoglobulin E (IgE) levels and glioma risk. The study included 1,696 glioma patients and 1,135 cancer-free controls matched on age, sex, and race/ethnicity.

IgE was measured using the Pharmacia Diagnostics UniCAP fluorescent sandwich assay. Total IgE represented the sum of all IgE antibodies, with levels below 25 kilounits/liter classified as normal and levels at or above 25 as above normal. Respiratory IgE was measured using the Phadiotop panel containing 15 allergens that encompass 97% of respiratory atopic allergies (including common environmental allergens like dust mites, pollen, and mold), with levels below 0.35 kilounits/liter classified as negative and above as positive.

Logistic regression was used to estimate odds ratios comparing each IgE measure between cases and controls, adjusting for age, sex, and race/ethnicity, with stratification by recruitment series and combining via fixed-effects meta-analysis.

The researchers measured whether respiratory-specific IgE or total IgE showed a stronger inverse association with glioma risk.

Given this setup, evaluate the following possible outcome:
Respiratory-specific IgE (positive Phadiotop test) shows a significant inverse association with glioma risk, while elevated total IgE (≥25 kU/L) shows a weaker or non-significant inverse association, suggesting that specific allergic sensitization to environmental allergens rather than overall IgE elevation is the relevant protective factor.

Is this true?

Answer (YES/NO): NO